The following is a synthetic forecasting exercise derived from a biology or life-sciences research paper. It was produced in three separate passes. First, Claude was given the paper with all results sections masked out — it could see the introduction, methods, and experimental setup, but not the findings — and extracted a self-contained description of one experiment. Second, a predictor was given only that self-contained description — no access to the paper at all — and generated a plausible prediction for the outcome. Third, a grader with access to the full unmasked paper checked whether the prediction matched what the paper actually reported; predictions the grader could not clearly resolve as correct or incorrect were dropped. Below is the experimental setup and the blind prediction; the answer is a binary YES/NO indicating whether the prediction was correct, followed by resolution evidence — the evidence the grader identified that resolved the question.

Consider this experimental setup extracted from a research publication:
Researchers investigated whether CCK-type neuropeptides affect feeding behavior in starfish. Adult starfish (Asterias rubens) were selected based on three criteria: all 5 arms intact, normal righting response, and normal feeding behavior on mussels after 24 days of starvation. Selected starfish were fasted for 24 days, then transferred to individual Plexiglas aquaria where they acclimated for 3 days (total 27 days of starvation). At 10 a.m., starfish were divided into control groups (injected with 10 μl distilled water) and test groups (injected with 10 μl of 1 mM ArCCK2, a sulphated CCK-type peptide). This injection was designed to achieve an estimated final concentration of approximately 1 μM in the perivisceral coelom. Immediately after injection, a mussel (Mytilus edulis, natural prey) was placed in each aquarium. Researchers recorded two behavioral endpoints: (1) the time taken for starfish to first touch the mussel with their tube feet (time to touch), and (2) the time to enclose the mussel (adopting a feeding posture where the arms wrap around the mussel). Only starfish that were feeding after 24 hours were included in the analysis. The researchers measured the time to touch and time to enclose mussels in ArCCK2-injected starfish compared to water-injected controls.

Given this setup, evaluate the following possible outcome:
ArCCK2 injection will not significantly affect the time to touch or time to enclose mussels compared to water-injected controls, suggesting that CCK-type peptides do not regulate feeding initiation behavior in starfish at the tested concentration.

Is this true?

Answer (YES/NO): NO